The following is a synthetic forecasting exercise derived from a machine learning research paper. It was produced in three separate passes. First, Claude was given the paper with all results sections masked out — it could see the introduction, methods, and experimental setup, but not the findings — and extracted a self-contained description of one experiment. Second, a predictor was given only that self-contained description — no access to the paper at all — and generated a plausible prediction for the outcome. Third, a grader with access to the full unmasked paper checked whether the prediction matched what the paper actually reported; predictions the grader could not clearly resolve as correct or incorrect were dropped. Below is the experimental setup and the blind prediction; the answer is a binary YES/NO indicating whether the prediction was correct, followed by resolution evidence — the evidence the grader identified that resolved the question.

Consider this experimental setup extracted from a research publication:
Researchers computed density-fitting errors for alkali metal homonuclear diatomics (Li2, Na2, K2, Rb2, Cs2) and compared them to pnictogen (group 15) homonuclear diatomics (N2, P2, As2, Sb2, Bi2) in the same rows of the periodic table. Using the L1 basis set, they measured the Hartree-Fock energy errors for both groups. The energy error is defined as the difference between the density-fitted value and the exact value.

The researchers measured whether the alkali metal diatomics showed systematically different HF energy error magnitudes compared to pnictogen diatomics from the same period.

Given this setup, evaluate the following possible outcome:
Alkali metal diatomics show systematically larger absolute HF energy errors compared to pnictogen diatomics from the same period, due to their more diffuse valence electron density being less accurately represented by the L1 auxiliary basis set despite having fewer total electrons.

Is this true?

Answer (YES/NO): NO